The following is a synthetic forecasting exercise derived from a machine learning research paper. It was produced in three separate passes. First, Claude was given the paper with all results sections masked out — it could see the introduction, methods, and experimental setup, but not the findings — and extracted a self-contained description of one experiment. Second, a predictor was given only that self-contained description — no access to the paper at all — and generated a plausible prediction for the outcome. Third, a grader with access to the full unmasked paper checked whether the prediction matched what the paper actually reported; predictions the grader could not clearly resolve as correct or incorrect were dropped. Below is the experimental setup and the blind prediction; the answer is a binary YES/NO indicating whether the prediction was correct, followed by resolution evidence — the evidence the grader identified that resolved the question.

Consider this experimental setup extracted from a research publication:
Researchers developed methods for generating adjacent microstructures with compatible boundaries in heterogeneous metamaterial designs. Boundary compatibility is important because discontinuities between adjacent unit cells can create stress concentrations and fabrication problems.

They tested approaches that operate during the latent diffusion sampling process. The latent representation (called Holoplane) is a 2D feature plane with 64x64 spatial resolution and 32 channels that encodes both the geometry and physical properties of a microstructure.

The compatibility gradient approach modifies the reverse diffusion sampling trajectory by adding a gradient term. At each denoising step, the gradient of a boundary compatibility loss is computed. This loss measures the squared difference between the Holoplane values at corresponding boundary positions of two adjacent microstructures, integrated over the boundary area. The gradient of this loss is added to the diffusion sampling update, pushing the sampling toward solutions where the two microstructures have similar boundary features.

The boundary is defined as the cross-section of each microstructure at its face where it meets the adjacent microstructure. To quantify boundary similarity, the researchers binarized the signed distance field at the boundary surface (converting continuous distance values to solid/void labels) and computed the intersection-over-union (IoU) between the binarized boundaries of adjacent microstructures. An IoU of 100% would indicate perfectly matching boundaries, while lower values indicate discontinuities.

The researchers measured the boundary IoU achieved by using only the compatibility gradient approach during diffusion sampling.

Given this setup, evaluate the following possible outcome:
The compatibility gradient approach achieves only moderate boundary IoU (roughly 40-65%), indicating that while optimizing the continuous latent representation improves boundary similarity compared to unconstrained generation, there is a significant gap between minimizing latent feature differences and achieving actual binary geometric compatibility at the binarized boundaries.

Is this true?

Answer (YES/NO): NO